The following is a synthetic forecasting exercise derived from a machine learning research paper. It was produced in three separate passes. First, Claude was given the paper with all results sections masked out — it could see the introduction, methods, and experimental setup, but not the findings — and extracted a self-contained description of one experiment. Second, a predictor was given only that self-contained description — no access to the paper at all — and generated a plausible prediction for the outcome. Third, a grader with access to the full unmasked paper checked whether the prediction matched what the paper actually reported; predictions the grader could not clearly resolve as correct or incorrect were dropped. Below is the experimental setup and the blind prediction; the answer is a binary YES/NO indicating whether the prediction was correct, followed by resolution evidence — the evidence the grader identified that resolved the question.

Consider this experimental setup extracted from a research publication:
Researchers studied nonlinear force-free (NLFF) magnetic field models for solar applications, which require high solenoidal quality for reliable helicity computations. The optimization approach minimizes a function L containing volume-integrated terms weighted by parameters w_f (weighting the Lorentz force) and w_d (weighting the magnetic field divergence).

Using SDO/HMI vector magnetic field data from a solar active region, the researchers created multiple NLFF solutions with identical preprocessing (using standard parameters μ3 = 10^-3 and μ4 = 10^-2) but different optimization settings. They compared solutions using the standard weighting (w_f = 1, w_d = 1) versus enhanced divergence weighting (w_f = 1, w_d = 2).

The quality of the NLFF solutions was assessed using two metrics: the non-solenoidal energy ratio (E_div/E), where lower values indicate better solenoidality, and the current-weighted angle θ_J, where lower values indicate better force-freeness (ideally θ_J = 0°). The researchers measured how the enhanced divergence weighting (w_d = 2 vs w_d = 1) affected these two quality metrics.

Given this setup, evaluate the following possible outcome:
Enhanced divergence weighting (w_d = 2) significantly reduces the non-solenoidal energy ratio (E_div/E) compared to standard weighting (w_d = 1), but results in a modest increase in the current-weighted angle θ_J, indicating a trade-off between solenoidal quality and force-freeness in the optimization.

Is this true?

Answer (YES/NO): NO